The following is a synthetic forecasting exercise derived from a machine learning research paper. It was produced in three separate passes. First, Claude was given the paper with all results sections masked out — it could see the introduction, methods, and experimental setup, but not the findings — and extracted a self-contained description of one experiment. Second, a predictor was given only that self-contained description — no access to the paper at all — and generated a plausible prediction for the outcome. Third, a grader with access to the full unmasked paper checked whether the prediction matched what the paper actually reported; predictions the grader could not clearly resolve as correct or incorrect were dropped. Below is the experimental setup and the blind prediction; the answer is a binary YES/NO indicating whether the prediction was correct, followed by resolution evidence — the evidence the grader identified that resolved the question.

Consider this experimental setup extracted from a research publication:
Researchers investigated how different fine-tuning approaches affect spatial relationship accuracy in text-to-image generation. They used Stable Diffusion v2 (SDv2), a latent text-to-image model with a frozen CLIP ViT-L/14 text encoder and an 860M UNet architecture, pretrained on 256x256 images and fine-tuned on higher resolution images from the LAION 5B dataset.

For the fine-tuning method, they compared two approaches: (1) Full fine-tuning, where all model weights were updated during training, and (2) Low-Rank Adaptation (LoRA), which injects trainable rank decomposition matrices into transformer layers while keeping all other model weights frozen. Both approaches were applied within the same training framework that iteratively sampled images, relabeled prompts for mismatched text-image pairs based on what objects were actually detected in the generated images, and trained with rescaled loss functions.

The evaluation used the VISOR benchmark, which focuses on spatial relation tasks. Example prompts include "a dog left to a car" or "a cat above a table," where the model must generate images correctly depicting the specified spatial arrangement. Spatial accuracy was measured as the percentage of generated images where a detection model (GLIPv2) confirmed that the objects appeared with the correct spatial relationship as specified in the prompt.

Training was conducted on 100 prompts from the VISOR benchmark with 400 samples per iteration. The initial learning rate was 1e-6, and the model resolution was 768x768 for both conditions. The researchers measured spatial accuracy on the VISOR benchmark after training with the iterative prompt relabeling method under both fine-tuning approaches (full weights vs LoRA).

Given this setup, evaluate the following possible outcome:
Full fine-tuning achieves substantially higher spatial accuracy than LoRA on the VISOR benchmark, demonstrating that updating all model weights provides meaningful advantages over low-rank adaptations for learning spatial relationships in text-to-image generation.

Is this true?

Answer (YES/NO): NO